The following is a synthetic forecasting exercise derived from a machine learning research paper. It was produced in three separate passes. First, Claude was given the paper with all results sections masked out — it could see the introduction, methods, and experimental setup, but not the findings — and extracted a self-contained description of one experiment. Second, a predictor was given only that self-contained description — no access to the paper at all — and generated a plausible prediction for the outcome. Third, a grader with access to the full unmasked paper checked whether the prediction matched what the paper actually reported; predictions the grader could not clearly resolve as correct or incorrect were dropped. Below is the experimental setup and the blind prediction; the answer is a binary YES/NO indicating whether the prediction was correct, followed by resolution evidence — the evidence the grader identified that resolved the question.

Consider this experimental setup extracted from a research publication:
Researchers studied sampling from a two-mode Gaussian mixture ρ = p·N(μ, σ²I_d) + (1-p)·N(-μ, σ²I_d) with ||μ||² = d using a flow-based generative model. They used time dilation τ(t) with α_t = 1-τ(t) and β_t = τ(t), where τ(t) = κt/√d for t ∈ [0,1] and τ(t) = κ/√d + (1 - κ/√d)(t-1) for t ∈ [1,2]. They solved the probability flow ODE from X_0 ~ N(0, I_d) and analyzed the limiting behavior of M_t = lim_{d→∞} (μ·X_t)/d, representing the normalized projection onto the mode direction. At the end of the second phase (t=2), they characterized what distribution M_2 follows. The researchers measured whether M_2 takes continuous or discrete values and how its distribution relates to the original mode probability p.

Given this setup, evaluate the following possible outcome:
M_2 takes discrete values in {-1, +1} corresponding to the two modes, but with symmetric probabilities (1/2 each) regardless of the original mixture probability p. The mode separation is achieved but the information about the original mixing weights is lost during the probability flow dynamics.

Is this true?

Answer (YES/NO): NO